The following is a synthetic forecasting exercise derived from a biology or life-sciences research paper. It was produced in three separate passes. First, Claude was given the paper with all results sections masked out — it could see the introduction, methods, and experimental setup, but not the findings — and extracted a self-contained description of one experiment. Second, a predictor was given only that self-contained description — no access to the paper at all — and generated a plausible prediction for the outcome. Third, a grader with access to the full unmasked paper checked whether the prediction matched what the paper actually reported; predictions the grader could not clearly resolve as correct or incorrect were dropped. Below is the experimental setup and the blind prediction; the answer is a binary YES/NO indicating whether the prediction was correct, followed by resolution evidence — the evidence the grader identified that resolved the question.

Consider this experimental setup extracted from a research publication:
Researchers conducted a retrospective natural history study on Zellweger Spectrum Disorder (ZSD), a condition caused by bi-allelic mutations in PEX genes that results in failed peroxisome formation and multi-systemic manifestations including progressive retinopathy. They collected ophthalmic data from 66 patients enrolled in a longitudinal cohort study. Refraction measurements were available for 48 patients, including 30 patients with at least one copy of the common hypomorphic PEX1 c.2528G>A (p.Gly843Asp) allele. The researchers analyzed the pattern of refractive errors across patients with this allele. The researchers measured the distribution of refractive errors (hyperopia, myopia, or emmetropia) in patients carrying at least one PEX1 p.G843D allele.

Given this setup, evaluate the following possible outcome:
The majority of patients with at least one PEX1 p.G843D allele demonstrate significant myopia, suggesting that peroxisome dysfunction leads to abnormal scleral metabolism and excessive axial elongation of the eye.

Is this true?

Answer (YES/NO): NO